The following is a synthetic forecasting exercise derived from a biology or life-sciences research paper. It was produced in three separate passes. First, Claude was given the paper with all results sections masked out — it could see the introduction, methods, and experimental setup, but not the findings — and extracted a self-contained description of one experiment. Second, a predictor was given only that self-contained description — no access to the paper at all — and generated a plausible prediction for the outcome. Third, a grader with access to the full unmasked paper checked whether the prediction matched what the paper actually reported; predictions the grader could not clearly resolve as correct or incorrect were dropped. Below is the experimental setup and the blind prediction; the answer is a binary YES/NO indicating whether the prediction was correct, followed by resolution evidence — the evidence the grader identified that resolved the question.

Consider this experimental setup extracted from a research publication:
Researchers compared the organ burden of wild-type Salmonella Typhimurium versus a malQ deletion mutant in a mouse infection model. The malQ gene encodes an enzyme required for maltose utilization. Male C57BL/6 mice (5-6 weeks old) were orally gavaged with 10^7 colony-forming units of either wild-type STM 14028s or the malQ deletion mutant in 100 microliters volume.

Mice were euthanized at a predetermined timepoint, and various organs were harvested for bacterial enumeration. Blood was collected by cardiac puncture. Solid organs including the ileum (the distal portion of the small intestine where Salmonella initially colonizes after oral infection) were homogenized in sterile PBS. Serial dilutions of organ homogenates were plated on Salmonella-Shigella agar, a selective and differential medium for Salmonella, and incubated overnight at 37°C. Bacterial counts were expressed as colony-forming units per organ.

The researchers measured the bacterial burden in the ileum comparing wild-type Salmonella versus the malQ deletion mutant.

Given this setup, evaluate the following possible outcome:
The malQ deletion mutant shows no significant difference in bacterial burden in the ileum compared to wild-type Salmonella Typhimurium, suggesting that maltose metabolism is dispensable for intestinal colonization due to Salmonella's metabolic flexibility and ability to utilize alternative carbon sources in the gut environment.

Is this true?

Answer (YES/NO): YES